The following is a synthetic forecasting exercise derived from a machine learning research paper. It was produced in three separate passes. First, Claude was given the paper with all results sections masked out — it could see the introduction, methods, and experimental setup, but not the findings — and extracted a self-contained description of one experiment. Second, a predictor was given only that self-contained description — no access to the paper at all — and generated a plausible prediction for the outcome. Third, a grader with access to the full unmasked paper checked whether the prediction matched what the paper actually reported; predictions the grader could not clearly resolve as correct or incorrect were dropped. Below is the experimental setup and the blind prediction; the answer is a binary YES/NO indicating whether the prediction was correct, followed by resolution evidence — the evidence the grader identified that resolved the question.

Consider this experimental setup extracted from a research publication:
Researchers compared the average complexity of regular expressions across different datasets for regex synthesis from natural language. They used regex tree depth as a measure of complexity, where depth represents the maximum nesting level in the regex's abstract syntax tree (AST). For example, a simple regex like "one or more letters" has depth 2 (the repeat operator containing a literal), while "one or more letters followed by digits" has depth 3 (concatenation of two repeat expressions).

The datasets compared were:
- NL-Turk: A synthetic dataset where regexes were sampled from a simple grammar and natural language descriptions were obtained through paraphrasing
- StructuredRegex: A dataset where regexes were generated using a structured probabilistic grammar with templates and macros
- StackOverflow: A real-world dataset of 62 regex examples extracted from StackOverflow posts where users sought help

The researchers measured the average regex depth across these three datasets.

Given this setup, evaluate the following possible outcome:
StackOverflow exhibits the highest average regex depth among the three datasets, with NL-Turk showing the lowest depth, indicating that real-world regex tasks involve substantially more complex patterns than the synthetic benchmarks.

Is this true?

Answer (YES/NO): NO